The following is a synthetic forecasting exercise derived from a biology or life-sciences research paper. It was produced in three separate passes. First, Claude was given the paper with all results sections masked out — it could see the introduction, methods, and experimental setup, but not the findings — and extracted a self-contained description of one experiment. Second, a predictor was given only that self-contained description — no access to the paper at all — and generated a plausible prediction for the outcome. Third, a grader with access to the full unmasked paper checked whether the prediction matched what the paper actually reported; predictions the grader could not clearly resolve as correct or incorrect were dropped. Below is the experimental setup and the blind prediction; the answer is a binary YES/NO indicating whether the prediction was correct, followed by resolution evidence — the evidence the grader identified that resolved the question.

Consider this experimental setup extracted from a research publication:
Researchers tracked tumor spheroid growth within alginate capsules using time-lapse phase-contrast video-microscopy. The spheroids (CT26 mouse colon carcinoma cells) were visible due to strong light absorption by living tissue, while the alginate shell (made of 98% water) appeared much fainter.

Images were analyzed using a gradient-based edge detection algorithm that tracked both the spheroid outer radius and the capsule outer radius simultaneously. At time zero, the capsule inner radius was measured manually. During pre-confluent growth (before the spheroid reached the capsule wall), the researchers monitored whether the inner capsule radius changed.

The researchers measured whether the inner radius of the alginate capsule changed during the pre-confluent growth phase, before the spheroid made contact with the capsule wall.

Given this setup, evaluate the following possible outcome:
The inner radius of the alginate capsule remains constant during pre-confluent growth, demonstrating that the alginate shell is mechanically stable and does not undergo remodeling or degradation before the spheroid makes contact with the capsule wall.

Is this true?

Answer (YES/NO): YES